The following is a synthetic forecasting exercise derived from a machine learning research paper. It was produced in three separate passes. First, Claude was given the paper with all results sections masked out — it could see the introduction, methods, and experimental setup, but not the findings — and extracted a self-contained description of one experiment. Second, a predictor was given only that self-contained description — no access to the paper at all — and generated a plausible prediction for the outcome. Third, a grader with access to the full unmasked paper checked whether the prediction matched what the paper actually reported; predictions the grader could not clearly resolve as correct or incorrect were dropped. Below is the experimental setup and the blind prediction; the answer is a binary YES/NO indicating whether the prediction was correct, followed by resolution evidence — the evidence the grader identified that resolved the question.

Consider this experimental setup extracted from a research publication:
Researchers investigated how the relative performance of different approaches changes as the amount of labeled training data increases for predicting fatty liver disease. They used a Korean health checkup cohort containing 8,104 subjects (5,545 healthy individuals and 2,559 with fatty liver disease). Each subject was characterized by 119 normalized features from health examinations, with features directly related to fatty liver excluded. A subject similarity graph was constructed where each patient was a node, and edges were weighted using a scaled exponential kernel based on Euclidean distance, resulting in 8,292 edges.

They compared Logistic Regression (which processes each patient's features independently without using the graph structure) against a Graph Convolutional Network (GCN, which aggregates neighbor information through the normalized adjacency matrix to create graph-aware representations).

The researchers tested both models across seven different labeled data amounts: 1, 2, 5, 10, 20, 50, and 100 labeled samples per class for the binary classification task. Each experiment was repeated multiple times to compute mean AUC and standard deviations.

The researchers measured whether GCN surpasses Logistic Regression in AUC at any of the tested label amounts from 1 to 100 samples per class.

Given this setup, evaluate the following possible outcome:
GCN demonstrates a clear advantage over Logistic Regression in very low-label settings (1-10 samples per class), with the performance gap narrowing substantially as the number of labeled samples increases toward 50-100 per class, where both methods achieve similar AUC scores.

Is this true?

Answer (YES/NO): NO